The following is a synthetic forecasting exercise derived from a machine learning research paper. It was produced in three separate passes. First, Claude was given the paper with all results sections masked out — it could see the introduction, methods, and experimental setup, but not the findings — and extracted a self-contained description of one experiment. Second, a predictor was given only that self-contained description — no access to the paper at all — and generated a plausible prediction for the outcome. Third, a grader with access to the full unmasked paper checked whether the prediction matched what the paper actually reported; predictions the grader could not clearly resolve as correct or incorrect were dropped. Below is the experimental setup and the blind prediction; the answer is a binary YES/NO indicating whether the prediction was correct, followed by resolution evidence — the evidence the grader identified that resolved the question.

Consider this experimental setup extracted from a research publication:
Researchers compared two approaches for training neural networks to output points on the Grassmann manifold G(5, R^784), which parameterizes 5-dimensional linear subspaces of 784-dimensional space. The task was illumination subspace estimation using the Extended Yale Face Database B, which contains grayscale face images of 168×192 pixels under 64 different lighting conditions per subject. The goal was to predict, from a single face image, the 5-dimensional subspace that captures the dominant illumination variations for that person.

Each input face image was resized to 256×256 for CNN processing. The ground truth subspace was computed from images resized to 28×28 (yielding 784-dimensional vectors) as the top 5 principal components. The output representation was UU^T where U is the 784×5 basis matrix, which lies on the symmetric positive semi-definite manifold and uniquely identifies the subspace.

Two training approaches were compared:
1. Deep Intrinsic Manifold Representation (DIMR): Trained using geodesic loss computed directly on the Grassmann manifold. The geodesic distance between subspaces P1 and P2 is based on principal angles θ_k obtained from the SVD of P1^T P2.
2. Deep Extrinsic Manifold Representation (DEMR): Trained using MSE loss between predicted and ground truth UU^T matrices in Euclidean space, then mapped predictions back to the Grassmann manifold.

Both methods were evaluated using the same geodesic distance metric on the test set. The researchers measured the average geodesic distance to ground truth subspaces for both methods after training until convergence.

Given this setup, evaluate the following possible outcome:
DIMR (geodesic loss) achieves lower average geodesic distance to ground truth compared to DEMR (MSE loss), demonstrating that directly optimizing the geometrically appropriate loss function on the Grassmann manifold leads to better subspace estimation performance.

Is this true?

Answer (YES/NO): NO